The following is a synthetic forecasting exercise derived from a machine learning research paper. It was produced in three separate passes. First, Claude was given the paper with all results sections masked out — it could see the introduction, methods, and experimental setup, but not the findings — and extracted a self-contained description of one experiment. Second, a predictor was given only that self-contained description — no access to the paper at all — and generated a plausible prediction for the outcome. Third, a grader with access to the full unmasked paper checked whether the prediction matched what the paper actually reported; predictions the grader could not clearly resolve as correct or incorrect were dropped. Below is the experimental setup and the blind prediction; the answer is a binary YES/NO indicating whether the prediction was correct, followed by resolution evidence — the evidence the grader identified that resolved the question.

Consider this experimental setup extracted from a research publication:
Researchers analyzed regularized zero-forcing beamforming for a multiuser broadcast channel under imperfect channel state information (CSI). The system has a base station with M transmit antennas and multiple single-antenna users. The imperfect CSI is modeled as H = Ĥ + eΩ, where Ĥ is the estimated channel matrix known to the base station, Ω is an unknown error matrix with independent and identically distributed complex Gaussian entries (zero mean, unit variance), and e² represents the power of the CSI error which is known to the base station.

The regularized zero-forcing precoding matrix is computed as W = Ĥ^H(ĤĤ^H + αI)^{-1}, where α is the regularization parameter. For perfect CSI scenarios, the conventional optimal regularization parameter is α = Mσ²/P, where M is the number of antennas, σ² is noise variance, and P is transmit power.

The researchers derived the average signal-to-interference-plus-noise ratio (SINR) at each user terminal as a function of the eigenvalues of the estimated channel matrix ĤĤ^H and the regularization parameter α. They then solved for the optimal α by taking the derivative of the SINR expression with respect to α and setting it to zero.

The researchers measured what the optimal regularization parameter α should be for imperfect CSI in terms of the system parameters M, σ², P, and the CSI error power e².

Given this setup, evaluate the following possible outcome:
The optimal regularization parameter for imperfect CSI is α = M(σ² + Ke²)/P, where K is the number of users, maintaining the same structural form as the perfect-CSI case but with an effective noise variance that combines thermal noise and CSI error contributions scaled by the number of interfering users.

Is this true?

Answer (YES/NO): NO